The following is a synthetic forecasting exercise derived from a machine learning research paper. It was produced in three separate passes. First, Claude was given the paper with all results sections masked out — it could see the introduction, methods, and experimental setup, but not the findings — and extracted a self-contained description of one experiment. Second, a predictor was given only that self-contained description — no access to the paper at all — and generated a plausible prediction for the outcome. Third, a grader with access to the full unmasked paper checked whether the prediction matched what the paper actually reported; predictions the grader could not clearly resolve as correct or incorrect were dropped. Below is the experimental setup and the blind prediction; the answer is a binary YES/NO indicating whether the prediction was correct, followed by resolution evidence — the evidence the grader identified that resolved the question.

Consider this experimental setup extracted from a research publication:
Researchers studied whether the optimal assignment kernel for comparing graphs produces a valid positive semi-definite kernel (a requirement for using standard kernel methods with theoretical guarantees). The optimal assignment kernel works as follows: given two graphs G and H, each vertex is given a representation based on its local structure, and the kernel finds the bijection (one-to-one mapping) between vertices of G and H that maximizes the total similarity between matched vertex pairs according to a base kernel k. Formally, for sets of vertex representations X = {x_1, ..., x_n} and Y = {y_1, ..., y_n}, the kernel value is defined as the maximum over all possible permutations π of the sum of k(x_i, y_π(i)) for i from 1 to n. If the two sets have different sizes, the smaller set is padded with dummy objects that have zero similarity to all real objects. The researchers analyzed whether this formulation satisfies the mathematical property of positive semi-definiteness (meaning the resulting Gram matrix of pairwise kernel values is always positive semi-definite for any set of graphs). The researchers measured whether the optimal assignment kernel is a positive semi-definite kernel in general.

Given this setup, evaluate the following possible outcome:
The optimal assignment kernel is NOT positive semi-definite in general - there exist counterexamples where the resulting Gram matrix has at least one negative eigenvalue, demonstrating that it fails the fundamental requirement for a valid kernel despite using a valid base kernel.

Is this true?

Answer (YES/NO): YES